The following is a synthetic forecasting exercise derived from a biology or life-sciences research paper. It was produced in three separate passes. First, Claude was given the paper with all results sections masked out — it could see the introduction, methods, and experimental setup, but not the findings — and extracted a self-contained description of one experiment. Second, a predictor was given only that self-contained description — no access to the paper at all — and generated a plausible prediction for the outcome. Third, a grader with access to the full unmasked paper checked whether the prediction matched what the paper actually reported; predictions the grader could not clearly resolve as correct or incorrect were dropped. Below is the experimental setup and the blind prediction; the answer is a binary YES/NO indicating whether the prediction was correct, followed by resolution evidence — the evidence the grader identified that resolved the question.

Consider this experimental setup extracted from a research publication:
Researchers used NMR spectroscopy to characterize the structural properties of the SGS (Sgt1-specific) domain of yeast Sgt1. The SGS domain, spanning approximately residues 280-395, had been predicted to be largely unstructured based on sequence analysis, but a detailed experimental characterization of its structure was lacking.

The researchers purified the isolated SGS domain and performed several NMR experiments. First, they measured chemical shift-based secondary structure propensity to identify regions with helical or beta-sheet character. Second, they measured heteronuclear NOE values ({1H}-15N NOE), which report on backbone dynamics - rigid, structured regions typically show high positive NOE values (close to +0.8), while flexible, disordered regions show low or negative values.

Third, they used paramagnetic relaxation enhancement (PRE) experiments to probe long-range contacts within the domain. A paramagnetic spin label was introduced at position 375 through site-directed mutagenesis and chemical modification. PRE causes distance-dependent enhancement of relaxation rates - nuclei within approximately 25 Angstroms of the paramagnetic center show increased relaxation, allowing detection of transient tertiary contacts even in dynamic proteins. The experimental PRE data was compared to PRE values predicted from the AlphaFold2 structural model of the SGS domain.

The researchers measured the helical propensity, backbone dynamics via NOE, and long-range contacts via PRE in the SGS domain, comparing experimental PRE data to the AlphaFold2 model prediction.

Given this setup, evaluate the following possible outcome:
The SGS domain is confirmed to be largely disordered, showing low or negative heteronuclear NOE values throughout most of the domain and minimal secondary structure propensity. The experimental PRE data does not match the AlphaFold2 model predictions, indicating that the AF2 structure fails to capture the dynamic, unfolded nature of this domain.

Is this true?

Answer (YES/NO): NO